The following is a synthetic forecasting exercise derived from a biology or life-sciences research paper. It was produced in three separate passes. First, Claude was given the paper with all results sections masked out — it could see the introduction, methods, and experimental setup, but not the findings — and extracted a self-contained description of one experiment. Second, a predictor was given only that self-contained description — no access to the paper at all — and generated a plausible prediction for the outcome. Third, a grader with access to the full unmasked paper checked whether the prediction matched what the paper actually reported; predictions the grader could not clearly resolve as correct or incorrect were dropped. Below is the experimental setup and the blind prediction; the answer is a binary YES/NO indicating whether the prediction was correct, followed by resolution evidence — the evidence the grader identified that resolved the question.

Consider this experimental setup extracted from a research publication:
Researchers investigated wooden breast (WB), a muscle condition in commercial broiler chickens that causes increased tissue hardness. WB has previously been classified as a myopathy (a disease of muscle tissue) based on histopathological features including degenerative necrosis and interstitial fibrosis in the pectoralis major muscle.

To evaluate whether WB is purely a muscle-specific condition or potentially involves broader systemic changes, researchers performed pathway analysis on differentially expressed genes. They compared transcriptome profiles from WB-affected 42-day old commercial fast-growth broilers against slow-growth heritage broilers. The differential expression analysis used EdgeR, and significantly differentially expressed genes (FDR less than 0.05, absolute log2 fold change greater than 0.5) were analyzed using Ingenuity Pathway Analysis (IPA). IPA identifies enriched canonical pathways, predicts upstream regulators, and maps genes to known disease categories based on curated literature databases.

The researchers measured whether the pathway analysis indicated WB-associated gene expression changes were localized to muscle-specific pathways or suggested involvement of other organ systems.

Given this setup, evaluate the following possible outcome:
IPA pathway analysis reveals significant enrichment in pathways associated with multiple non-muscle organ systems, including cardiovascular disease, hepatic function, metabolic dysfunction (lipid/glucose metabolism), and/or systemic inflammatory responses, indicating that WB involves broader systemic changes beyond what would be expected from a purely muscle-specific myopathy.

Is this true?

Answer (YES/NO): YES